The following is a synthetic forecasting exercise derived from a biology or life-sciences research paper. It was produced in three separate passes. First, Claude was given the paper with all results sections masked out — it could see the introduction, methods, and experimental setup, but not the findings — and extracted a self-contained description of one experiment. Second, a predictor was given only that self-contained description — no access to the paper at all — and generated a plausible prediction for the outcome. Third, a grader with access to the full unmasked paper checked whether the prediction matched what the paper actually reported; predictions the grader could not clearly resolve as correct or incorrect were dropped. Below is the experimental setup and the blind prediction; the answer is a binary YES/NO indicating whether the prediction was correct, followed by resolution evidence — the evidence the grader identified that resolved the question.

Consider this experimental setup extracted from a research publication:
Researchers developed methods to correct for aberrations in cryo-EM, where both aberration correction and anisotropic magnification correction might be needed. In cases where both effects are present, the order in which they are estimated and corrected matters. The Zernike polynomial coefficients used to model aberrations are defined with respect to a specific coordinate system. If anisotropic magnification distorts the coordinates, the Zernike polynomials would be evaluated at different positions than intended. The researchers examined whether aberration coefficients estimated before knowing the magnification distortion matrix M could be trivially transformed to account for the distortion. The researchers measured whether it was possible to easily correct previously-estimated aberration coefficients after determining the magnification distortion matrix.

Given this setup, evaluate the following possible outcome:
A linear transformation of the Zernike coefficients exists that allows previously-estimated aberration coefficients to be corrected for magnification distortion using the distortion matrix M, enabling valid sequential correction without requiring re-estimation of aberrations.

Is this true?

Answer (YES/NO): NO